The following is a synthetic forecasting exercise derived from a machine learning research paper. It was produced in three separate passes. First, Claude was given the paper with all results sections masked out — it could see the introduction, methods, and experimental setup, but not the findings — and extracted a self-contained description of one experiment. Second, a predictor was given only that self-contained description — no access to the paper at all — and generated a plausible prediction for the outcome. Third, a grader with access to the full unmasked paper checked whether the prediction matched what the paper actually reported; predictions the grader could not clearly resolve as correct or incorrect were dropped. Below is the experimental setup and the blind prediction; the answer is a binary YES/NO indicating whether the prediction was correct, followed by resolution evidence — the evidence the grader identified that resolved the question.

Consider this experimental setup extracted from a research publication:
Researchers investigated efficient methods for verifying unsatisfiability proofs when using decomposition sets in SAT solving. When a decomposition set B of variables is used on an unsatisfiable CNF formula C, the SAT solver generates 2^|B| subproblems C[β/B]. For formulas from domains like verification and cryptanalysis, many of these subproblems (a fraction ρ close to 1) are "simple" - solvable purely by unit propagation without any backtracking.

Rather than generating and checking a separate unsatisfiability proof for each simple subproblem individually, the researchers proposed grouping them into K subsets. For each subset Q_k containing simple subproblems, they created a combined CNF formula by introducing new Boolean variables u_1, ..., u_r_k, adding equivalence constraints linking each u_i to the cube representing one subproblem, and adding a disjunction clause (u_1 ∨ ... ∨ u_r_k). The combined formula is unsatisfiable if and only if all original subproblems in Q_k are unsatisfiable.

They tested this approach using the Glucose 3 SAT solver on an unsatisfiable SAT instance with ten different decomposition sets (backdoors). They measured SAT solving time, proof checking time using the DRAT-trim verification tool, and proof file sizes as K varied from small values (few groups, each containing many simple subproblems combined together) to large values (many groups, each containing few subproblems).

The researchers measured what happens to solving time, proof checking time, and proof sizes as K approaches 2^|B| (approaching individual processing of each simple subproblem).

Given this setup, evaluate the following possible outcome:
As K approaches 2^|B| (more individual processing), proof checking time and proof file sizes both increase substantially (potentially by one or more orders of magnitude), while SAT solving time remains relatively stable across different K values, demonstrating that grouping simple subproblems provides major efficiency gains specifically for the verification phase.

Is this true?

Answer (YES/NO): NO